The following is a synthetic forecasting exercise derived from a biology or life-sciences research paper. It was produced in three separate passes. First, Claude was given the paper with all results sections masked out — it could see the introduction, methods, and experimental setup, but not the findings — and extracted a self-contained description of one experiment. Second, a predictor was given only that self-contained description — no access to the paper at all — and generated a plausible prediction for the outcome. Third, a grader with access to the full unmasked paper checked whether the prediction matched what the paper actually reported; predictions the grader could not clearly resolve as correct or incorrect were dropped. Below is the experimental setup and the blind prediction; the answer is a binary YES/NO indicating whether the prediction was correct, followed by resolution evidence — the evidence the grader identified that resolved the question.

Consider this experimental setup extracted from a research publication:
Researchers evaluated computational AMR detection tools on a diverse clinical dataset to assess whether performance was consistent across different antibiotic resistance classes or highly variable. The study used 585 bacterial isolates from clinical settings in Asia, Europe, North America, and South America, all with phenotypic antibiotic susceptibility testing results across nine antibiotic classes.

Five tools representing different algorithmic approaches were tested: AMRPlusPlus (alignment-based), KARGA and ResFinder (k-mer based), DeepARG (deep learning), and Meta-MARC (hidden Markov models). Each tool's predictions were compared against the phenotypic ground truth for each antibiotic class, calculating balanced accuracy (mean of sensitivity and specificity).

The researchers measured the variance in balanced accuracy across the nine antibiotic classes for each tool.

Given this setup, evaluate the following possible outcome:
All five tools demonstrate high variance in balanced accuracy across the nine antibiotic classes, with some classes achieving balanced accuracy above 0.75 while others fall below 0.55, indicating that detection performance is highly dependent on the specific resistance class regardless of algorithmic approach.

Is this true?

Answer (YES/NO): NO